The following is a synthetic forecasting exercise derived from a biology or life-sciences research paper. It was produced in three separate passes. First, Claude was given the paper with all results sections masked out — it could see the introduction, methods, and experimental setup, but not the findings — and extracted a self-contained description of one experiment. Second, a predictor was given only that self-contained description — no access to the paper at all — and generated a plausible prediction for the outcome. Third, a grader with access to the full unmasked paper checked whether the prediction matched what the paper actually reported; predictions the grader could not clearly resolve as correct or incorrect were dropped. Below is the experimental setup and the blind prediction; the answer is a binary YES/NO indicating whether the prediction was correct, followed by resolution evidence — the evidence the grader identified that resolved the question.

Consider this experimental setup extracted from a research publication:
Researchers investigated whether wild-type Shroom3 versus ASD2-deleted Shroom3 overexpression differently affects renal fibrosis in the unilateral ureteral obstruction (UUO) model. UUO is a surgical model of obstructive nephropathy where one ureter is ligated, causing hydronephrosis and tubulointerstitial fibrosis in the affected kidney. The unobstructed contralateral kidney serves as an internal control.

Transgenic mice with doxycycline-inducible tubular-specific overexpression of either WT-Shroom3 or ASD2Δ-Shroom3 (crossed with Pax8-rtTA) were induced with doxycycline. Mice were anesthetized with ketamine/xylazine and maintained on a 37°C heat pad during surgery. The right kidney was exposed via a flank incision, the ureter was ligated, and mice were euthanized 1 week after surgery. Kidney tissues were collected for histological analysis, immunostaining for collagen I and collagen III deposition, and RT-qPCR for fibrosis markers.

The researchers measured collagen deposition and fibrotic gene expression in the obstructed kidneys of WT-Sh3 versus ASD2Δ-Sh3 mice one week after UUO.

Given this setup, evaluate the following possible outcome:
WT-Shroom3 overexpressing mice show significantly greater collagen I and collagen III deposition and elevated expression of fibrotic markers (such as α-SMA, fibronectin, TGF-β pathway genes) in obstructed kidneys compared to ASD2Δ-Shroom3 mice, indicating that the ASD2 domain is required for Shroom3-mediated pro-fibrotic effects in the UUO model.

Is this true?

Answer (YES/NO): YES